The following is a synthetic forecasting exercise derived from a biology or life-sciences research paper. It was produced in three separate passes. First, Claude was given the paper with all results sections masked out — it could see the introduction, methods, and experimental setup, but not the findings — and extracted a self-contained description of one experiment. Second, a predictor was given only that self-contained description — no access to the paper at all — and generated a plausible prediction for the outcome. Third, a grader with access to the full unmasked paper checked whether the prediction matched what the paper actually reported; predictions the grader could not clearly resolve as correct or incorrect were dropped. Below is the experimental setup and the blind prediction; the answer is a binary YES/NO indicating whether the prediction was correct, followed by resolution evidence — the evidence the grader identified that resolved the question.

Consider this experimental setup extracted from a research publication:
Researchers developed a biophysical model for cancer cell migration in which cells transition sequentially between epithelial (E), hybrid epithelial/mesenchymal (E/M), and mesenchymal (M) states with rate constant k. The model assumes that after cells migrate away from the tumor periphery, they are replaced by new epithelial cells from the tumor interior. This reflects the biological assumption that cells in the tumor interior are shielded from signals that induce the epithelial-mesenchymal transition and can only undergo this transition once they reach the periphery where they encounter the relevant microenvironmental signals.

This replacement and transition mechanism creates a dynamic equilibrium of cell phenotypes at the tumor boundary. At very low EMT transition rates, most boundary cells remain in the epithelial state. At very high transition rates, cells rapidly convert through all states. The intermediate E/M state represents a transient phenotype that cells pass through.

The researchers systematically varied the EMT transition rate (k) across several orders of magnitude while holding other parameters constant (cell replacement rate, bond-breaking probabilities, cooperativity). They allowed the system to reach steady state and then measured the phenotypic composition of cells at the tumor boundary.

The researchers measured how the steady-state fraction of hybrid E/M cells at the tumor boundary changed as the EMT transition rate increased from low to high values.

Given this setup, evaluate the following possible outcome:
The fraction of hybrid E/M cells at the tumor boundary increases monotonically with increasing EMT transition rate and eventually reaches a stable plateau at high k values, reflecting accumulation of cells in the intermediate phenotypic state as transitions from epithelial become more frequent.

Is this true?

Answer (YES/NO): NO